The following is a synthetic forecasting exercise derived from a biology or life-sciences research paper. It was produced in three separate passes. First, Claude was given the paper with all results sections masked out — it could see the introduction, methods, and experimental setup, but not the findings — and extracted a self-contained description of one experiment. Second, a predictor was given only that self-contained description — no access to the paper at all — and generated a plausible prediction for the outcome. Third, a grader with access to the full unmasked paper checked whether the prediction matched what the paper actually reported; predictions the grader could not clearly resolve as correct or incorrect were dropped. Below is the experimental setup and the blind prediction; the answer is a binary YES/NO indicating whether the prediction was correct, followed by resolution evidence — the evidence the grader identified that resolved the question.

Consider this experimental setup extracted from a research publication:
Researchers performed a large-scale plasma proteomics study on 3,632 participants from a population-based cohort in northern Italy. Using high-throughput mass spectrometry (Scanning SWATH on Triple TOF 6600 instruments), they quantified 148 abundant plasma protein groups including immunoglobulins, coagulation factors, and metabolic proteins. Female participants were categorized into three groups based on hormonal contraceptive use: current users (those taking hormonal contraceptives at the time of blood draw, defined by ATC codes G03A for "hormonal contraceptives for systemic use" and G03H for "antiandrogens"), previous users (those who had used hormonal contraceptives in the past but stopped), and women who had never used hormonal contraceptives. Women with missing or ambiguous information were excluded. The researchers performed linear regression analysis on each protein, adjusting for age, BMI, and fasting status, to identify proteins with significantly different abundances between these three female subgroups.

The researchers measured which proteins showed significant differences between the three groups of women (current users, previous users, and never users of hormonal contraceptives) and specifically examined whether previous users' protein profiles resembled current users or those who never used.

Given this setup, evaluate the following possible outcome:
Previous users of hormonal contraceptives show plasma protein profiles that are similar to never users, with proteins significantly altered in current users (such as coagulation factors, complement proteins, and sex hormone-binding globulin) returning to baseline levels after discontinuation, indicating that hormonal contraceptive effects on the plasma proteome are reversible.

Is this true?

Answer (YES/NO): YES